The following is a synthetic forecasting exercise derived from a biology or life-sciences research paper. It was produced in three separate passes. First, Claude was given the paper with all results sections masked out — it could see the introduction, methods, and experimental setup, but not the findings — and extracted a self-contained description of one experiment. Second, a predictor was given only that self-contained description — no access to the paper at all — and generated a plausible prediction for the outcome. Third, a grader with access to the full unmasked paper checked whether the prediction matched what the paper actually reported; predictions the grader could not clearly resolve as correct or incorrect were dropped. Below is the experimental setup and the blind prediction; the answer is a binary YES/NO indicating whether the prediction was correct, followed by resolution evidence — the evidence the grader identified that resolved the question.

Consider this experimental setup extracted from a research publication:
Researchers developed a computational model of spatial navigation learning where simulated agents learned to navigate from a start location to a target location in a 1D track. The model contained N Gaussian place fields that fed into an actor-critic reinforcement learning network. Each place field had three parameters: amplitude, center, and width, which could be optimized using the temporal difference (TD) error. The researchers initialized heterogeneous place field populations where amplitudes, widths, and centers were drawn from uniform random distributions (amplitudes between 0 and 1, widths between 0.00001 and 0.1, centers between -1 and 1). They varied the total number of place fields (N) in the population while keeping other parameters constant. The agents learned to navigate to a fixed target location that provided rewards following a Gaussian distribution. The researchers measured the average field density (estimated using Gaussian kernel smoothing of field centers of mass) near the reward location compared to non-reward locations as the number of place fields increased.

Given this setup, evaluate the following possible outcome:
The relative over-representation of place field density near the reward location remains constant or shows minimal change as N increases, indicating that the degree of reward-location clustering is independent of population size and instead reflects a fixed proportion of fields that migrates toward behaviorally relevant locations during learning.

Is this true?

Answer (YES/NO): NO